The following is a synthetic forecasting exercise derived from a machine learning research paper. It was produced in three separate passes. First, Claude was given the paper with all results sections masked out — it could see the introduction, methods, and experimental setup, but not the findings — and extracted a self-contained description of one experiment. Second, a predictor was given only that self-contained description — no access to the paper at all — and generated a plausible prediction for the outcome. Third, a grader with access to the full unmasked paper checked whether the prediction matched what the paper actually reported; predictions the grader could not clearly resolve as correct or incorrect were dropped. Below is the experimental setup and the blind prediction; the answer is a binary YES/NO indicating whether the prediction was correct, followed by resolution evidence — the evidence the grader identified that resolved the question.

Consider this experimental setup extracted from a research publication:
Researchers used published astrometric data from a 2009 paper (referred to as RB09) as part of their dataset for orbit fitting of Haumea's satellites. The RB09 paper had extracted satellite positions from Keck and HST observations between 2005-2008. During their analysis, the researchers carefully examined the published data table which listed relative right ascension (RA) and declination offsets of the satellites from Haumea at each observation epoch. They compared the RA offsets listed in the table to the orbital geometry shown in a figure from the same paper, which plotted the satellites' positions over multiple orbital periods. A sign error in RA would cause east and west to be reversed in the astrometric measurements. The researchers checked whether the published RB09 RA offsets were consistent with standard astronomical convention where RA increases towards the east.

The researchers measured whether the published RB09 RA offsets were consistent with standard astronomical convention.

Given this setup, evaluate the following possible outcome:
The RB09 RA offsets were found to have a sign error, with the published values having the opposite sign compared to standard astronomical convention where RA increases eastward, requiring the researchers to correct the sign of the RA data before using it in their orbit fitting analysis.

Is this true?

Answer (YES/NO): YES